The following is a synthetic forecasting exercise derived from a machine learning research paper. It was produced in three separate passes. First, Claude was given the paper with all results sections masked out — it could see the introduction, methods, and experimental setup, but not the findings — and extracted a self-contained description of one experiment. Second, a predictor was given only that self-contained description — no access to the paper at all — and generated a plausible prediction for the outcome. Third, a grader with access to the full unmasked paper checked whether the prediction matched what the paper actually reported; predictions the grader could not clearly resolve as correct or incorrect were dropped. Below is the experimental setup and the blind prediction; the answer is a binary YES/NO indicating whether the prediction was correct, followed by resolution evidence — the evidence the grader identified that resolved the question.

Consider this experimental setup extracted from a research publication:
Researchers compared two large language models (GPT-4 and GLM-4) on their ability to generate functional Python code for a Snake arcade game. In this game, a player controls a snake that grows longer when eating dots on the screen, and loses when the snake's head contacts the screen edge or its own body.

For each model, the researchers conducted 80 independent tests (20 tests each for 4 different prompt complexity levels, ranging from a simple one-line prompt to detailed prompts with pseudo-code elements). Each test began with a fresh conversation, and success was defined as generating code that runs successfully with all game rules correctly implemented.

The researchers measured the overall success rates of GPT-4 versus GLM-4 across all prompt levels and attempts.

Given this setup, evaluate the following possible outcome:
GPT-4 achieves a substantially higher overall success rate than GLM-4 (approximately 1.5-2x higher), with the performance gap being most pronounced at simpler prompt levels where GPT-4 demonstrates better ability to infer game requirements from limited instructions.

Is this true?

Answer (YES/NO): NO